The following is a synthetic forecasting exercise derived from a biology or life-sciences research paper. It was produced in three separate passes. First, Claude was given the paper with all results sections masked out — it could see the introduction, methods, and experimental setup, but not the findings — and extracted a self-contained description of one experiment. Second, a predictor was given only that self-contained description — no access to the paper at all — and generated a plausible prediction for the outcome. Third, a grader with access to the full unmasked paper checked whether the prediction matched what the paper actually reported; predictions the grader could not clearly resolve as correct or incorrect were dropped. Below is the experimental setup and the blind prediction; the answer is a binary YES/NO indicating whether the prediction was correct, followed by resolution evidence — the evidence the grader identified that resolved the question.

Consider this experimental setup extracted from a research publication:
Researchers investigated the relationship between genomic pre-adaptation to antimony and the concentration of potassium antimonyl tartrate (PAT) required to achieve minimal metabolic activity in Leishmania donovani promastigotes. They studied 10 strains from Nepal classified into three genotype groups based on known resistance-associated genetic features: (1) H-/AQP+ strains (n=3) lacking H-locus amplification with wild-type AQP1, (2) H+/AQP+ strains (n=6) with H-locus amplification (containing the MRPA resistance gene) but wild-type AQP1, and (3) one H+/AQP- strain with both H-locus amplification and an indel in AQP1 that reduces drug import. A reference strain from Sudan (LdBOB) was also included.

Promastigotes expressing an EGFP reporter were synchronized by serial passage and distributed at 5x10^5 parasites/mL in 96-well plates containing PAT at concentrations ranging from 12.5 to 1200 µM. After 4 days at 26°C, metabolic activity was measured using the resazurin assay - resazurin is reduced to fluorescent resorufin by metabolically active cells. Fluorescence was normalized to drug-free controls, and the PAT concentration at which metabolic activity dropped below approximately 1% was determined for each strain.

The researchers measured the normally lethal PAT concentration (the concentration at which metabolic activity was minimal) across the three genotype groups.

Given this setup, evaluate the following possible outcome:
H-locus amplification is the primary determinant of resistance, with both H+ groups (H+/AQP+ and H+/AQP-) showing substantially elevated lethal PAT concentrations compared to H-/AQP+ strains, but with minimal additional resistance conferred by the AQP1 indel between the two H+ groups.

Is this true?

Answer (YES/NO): NO